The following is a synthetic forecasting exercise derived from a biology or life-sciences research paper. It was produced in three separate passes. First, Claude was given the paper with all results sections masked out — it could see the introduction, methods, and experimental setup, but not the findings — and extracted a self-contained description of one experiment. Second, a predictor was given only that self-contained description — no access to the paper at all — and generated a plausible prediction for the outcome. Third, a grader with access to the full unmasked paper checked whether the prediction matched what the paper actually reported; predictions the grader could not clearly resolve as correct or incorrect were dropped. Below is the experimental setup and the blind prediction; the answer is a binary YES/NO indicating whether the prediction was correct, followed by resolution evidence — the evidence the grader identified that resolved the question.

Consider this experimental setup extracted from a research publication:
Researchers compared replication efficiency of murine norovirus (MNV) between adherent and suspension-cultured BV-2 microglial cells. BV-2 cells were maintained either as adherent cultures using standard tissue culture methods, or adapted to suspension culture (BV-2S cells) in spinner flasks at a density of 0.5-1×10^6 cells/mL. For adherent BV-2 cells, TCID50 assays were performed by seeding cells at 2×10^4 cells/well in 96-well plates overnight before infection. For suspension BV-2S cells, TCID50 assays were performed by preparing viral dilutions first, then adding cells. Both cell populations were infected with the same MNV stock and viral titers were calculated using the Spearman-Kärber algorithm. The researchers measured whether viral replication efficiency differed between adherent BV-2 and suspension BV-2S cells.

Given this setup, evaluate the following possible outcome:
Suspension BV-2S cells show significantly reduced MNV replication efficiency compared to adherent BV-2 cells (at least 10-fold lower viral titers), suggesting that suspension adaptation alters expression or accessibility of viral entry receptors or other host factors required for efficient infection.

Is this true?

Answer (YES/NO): NO